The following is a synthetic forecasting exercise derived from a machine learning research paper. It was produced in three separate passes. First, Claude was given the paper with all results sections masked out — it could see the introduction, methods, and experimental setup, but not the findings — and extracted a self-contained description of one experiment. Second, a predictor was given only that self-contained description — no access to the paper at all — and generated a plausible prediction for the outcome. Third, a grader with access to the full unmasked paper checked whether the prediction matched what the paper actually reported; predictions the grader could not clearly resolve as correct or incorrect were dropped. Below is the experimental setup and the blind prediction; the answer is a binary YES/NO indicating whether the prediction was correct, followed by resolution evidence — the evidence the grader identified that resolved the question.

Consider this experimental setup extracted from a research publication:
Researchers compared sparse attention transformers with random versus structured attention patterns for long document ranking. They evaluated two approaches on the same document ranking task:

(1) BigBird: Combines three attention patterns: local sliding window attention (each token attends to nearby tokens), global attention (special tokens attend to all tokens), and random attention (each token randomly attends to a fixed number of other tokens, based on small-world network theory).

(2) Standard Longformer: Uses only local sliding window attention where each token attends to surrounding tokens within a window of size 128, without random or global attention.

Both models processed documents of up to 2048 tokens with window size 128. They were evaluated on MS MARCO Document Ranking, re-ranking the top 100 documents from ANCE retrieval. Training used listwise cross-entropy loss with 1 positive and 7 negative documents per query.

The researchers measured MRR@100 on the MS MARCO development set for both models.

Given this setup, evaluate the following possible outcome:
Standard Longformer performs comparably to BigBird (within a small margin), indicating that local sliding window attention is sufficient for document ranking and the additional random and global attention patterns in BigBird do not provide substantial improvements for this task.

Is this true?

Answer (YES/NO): NO